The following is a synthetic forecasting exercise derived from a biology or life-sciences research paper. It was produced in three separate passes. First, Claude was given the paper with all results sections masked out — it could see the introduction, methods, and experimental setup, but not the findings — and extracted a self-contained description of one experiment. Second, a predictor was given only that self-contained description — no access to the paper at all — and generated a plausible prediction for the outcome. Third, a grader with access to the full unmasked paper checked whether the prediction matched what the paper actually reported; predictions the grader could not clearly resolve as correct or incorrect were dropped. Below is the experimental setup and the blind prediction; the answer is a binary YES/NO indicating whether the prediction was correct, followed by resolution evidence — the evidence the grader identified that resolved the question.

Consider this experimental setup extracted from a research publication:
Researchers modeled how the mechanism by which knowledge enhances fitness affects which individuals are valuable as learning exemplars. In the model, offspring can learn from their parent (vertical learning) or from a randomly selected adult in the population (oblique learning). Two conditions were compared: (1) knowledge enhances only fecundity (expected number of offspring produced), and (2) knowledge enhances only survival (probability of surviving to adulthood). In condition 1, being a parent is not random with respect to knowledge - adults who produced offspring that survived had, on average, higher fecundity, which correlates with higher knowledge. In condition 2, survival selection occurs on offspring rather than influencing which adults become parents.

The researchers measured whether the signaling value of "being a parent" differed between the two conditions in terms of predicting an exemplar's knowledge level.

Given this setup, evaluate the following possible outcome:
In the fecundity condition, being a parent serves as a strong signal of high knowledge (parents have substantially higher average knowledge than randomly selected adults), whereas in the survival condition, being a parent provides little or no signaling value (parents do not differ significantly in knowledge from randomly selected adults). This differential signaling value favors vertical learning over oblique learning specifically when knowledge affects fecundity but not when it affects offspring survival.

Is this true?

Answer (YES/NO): YES